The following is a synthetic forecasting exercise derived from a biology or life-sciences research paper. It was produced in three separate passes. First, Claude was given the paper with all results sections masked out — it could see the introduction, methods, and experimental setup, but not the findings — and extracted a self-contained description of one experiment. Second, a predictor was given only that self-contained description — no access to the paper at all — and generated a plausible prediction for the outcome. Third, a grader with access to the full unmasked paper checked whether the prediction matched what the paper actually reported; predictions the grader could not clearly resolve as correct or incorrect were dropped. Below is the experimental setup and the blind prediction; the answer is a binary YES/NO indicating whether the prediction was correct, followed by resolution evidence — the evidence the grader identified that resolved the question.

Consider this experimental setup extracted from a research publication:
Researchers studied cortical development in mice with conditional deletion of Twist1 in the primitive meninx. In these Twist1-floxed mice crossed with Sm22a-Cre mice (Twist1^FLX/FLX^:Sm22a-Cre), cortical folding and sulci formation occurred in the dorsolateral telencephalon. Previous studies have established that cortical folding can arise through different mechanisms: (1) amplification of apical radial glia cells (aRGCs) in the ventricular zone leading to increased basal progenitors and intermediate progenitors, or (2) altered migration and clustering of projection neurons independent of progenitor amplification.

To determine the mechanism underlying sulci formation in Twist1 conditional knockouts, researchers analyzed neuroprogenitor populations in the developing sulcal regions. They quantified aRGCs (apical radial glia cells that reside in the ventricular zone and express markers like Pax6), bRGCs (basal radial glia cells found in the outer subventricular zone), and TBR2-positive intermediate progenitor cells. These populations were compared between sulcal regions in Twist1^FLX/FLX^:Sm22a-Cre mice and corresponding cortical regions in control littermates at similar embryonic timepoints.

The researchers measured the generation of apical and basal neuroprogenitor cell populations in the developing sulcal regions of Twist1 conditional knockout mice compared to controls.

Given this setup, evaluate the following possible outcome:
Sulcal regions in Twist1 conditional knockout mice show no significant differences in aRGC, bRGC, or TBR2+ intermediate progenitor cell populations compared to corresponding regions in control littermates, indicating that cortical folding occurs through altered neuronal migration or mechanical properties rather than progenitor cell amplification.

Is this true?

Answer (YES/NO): YES